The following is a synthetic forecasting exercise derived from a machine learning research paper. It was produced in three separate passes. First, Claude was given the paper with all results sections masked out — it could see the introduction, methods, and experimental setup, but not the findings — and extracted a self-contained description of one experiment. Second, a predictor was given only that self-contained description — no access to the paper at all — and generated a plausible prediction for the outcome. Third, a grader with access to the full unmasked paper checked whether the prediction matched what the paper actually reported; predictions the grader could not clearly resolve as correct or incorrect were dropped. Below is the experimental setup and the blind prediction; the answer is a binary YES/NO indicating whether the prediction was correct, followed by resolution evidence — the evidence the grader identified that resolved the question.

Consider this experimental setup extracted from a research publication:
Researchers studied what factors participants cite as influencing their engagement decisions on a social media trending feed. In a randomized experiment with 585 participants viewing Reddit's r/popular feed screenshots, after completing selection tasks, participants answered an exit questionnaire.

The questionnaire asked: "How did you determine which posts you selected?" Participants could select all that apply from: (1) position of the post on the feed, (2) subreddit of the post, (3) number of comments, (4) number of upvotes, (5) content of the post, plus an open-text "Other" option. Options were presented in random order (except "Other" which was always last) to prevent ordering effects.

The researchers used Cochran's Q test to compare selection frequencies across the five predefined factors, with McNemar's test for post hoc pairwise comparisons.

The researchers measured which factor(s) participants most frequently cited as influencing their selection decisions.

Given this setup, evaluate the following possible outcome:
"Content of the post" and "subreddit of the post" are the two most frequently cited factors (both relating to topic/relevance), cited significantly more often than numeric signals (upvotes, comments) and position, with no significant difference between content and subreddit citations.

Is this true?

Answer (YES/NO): NO